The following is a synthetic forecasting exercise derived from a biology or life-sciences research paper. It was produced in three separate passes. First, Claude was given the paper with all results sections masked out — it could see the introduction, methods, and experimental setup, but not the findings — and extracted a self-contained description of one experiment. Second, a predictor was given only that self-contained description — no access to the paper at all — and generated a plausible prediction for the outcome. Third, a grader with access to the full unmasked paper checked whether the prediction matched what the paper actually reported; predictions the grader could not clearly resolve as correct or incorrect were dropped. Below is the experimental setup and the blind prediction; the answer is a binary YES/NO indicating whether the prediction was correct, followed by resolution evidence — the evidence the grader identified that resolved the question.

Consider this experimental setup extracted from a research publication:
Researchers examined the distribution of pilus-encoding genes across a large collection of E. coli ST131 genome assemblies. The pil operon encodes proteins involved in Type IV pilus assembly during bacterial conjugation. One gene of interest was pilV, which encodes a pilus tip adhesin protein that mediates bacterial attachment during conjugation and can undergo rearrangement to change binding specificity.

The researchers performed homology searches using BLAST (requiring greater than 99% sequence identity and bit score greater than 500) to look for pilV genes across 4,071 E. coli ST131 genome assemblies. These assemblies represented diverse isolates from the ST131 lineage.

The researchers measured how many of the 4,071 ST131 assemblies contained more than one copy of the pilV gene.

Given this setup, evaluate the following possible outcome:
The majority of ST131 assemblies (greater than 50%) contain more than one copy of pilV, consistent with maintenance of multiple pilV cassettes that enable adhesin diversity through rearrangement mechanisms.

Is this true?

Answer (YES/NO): NO